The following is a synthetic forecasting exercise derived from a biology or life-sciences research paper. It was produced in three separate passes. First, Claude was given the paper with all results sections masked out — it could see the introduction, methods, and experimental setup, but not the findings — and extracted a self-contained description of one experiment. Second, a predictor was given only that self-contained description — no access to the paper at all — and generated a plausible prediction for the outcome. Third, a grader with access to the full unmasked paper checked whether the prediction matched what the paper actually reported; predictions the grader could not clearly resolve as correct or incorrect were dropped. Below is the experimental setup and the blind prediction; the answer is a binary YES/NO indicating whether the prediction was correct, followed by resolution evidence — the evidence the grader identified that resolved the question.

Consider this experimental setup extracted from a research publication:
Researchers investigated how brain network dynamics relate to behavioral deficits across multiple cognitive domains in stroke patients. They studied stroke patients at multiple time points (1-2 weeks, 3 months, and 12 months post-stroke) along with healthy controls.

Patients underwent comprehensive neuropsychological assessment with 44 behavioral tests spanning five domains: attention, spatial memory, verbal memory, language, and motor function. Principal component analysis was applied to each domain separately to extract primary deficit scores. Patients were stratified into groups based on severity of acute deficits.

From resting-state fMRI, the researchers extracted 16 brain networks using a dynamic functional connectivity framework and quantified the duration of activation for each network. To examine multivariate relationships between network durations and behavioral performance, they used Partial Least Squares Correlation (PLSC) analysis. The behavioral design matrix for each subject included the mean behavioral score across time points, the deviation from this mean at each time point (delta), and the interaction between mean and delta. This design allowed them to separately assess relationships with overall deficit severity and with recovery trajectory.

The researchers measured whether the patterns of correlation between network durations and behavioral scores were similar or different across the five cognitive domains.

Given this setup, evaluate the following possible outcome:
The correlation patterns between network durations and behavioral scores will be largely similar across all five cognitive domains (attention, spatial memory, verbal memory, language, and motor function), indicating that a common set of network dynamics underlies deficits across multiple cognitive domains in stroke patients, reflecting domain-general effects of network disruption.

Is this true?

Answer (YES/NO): NO